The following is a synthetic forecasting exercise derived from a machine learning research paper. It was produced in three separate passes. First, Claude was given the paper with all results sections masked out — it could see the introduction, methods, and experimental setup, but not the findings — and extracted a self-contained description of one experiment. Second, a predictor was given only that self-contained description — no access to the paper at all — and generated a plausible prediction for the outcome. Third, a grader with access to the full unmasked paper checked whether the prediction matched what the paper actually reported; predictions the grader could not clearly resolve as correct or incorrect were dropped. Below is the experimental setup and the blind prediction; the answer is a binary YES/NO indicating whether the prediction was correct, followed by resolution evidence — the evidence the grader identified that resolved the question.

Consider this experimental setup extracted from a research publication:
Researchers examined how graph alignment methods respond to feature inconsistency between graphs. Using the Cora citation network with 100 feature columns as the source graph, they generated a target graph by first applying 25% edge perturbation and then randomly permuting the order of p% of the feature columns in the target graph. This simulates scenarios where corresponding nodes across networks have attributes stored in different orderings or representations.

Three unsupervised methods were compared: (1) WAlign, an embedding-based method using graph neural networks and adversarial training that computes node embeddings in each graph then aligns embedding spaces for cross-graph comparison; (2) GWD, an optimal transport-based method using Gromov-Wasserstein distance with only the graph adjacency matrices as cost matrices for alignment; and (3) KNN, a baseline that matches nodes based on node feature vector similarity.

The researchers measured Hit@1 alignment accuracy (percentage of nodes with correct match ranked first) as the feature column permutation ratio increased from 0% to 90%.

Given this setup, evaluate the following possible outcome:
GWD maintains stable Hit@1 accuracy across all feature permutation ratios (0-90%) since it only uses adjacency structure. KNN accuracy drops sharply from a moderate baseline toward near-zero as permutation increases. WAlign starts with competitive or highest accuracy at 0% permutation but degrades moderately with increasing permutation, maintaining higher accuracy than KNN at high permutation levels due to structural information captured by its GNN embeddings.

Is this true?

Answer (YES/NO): NO